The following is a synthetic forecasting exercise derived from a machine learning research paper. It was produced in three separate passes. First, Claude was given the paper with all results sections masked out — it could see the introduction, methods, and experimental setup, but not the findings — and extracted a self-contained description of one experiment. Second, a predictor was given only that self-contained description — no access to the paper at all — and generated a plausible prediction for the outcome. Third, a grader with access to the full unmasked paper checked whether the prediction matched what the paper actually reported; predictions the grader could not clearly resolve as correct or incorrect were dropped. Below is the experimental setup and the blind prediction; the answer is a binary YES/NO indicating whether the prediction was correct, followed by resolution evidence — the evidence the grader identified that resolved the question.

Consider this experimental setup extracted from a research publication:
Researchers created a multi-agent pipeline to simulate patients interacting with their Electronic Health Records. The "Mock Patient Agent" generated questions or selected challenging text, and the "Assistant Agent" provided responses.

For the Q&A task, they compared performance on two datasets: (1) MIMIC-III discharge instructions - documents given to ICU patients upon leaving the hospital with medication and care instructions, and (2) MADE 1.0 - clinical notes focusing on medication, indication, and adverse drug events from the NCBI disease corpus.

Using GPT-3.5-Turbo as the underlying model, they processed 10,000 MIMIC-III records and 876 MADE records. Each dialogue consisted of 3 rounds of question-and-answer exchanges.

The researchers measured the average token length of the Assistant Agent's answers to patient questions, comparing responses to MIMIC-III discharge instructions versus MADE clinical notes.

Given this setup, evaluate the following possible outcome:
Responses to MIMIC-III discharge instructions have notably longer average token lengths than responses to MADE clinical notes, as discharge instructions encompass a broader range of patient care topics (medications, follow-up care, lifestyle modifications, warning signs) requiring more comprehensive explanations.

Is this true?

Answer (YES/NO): NO